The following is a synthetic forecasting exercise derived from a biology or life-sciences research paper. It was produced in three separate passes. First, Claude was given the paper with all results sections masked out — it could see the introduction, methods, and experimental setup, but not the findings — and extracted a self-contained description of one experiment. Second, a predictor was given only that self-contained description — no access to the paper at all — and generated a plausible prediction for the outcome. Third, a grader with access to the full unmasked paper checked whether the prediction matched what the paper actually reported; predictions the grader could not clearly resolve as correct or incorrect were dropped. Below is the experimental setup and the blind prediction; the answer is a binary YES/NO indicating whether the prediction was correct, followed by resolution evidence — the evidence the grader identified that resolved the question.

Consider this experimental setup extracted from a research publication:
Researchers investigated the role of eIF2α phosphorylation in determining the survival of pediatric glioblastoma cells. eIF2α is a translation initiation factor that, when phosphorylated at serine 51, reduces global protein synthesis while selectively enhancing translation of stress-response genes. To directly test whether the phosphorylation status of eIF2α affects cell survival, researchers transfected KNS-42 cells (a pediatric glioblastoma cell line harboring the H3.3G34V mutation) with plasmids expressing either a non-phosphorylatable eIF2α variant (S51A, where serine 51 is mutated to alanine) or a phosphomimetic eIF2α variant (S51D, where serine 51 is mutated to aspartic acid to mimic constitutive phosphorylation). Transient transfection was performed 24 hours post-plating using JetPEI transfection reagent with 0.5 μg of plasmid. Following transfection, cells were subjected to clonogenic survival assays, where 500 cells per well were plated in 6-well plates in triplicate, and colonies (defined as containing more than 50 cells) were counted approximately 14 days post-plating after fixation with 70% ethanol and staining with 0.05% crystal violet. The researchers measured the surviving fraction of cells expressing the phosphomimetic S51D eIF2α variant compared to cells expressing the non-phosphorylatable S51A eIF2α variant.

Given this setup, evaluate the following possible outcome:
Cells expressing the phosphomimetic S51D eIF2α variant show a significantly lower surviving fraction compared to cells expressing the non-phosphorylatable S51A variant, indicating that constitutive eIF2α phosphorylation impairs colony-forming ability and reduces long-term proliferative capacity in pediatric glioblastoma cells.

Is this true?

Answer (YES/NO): YES